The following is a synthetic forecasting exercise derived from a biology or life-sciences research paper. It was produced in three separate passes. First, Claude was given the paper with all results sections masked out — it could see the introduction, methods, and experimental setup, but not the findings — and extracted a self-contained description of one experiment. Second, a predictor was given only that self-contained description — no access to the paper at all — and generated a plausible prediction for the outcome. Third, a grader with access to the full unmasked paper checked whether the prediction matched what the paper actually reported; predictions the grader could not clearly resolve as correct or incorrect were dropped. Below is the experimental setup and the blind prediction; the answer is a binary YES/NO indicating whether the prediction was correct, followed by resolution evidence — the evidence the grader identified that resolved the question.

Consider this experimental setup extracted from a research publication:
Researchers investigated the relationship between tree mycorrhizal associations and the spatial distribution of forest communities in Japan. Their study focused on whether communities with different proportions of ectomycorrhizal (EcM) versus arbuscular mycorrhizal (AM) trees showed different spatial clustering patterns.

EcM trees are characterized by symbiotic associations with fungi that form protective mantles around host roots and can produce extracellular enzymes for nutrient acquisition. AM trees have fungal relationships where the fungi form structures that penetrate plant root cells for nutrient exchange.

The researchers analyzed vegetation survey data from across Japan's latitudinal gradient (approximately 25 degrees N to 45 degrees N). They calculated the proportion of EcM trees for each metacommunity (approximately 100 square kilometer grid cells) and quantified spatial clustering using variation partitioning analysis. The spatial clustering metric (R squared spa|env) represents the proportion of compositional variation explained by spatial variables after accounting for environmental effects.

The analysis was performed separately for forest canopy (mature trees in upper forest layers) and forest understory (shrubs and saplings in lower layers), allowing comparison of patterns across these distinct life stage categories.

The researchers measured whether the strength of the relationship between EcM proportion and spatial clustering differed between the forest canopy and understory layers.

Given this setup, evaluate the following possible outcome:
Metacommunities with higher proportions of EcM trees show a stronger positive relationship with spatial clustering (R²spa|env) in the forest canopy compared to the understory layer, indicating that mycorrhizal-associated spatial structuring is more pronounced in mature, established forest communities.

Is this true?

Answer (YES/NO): NO